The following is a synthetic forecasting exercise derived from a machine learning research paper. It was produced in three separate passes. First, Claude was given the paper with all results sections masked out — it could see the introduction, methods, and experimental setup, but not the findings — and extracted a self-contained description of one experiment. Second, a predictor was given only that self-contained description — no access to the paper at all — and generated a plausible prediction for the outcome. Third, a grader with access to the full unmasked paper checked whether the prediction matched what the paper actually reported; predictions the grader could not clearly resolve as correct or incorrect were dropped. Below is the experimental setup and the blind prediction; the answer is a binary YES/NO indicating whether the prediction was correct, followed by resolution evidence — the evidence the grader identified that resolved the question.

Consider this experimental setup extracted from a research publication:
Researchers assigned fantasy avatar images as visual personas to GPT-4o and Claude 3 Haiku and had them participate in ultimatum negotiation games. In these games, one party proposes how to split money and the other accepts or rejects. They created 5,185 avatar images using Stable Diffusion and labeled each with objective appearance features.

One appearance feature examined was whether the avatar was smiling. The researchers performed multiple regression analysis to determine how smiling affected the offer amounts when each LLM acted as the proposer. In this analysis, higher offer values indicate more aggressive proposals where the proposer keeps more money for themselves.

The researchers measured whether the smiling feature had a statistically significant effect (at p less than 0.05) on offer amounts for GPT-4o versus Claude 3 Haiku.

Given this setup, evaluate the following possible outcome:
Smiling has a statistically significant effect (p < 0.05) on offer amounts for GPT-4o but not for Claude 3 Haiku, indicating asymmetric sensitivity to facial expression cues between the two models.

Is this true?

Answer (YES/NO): YES